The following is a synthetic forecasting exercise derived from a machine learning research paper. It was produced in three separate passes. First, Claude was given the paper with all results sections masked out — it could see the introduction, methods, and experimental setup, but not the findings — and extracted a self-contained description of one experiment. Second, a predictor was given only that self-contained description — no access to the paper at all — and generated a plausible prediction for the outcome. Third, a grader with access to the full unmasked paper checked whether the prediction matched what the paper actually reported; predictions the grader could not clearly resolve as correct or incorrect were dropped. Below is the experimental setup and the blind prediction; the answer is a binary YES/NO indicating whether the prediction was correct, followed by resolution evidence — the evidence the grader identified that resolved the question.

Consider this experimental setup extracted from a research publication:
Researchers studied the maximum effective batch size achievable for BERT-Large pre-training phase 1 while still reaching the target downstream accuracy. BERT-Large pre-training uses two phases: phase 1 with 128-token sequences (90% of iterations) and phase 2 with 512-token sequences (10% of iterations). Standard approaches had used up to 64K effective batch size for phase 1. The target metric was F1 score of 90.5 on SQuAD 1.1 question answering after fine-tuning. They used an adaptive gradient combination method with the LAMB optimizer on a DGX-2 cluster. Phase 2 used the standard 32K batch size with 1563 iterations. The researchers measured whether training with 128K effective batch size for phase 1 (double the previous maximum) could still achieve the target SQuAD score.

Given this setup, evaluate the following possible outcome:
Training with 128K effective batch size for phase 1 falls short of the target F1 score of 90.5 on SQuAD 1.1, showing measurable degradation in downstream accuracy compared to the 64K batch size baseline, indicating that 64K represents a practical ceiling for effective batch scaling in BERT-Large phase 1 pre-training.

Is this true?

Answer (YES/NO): NO